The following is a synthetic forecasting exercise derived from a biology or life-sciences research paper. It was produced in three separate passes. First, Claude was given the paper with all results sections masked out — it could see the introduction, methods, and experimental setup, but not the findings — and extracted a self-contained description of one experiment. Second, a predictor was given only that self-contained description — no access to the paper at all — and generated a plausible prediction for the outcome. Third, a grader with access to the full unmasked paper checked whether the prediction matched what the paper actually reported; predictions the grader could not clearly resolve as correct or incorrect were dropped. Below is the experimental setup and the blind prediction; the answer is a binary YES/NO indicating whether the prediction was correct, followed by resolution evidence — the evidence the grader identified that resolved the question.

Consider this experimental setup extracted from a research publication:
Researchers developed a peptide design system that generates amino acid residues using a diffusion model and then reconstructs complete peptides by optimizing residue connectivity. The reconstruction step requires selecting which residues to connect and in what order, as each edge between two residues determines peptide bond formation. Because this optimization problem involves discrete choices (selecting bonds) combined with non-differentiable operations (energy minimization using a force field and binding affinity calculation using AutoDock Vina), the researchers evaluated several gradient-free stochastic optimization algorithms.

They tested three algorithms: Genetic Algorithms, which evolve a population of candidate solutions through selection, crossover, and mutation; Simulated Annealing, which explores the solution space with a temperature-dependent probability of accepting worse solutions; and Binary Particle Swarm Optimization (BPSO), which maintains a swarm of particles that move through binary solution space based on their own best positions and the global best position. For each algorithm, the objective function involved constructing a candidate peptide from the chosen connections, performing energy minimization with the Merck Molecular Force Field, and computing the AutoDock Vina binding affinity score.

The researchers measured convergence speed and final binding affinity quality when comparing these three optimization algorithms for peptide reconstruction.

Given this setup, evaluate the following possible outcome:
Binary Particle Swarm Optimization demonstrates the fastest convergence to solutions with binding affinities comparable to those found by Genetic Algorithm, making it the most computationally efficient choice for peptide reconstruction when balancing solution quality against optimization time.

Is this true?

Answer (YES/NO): YES